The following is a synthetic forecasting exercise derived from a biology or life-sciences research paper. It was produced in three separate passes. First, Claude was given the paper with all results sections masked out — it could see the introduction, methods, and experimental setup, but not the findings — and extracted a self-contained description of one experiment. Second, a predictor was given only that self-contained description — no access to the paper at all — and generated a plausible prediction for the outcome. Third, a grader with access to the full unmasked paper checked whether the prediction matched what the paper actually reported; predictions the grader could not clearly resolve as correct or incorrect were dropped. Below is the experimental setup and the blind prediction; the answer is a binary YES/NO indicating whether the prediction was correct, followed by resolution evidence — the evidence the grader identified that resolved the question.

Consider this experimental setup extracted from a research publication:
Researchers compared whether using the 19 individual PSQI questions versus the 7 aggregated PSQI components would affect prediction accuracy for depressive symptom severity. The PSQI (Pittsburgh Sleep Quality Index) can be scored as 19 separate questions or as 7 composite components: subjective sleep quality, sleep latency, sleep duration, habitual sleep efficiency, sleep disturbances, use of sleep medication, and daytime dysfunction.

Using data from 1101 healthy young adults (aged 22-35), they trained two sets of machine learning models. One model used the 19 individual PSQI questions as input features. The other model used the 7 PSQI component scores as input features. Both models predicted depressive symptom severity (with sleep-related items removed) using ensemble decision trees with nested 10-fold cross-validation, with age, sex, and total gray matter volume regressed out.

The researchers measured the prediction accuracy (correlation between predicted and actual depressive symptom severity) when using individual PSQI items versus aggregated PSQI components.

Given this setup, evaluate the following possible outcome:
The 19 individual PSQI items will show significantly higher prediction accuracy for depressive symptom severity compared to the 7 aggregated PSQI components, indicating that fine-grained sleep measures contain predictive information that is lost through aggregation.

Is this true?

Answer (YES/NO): NO